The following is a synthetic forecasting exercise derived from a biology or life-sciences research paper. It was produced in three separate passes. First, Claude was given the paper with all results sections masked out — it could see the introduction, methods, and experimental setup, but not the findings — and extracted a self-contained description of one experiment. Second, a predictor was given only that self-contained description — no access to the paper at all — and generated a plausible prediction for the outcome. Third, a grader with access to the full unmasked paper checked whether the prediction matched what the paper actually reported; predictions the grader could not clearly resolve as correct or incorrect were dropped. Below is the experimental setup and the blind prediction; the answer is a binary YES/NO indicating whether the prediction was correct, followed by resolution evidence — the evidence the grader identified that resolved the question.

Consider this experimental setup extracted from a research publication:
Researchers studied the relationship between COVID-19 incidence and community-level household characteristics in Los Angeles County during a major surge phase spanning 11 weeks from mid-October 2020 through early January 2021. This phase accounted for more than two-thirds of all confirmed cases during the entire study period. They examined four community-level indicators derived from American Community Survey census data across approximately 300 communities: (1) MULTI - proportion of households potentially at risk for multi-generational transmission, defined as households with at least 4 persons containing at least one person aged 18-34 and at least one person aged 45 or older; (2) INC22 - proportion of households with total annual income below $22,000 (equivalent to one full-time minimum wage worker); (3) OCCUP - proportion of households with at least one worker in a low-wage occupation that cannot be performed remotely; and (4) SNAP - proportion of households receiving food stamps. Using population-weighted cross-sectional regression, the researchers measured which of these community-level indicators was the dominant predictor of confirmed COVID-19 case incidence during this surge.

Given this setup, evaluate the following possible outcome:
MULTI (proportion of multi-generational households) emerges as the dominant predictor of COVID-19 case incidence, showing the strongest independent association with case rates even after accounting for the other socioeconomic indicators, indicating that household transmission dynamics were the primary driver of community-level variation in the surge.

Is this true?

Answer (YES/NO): YES